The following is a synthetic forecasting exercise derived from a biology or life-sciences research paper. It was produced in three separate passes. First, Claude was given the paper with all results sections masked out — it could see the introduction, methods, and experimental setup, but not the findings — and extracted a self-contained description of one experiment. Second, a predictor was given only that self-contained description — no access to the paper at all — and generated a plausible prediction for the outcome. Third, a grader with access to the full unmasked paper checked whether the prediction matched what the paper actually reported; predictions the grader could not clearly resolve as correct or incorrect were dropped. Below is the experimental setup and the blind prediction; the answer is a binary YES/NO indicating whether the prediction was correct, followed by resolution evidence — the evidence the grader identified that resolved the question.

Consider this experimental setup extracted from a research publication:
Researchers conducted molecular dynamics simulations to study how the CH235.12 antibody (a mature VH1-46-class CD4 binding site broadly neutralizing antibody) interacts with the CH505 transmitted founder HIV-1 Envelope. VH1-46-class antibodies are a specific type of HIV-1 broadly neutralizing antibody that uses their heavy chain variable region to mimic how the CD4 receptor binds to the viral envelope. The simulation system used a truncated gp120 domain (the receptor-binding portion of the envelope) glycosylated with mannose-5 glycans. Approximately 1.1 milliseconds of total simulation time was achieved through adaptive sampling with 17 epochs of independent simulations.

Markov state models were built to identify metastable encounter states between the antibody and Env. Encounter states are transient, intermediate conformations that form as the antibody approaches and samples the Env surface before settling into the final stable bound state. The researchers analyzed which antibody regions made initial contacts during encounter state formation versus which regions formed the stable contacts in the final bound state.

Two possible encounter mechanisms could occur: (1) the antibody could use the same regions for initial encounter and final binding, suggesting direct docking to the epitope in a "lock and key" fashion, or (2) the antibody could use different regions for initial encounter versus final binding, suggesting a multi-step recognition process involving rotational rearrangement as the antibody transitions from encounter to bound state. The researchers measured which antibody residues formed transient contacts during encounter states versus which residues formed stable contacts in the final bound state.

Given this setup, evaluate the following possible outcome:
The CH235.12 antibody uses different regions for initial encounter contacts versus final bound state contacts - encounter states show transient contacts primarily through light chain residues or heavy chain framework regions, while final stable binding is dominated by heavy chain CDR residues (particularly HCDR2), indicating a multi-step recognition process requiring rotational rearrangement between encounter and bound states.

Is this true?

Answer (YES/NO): NO